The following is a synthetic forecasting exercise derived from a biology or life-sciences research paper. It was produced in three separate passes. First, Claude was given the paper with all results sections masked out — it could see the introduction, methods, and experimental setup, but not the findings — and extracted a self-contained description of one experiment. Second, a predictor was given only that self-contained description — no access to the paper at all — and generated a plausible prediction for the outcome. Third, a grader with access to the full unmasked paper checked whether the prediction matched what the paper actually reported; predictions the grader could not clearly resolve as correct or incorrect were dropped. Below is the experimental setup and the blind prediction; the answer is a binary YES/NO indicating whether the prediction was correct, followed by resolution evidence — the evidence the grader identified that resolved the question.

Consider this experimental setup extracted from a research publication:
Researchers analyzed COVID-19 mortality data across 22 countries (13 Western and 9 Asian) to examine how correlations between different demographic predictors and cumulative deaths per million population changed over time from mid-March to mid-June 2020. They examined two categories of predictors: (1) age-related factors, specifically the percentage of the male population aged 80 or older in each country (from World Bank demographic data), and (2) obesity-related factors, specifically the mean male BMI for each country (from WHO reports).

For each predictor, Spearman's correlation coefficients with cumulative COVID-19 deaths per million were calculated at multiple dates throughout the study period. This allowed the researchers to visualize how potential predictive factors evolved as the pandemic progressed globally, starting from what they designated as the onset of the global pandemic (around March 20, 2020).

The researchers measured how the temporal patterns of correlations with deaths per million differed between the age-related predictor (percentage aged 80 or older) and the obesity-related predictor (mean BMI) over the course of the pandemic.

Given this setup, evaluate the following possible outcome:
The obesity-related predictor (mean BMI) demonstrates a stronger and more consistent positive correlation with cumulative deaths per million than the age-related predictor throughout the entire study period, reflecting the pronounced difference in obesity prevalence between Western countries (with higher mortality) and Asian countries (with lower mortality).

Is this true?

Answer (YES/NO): NO